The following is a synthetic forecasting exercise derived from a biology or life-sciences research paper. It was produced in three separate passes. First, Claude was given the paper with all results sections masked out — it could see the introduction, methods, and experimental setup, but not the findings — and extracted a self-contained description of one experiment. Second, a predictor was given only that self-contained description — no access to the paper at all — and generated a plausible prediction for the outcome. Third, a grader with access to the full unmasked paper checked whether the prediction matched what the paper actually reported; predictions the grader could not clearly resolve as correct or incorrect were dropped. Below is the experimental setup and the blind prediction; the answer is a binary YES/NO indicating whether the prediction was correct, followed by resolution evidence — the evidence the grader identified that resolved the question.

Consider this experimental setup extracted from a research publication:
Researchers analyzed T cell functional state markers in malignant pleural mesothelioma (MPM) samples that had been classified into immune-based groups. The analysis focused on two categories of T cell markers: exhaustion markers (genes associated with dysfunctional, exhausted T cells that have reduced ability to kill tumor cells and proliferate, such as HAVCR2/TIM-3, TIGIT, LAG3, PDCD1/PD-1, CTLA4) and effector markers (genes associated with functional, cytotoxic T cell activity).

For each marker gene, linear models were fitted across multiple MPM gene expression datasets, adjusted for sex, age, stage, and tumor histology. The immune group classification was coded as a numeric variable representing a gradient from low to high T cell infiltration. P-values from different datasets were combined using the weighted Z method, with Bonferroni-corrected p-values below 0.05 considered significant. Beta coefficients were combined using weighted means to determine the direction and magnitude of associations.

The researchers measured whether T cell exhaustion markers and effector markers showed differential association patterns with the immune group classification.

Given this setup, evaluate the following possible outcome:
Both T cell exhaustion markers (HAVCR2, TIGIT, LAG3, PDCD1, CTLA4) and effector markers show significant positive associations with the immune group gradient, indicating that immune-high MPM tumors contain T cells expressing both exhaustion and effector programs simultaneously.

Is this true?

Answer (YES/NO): YES